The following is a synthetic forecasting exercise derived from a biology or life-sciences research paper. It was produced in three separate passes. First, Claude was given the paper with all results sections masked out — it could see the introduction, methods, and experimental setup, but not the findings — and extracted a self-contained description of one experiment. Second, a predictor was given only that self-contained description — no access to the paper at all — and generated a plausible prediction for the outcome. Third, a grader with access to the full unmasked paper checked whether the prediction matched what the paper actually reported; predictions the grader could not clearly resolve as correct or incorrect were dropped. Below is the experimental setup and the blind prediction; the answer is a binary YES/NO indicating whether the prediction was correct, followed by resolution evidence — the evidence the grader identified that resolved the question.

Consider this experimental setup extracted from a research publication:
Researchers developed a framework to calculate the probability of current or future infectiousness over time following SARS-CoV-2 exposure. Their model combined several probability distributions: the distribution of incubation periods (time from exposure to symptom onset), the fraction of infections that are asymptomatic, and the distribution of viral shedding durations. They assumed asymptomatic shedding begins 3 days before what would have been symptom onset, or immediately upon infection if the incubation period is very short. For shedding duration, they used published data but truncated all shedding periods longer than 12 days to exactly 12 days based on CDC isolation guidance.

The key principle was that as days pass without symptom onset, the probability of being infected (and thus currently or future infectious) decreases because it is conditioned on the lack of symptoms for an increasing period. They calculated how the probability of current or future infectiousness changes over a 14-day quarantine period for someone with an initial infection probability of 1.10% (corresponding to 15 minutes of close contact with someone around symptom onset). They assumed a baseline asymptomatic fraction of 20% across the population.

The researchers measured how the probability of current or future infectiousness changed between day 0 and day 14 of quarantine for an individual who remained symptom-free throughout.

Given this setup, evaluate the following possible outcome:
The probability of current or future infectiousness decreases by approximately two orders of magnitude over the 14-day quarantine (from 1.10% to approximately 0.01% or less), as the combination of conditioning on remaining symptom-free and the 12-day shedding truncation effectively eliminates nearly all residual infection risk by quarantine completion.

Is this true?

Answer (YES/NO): NO